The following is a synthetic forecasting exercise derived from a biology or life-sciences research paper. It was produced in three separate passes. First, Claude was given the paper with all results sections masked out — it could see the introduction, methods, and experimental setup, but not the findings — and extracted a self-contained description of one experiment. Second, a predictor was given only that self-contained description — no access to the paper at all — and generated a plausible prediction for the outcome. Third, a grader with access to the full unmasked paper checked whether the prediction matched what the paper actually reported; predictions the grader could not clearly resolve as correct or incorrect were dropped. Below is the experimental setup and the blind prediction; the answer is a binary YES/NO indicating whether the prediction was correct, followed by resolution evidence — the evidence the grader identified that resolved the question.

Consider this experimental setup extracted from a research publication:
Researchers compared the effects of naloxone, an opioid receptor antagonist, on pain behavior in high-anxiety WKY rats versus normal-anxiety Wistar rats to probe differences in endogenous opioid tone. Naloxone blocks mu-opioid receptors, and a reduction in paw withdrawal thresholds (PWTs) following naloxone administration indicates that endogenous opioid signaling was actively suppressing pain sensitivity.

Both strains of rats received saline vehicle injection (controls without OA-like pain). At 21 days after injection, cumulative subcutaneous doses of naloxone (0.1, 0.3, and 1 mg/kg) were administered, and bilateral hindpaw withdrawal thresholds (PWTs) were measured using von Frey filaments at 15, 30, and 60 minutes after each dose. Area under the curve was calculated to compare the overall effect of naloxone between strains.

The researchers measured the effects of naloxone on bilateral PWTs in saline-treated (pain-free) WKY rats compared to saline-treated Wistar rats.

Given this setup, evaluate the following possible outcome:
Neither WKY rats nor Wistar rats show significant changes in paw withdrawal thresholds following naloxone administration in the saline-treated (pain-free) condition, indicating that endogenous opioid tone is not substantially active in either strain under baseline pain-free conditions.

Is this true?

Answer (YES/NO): NO